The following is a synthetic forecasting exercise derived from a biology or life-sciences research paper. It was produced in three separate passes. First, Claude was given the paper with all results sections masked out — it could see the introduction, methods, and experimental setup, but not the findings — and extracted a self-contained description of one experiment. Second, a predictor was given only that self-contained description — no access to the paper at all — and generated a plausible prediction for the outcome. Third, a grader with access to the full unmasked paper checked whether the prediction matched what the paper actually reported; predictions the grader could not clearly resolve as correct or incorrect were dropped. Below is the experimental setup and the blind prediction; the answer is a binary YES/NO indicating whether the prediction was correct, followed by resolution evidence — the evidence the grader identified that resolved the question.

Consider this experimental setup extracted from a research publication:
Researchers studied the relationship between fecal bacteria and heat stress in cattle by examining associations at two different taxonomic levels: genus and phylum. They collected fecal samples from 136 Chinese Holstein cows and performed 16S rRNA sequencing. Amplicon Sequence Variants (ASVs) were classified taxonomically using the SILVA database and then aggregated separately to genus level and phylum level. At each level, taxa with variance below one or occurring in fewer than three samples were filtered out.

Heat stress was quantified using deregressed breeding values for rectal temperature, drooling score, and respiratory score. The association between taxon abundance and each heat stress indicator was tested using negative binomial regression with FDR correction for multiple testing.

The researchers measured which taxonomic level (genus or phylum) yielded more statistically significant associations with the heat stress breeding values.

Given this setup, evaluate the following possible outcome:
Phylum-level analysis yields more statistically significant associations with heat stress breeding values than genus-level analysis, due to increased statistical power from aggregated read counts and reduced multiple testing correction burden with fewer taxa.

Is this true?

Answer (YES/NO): NO